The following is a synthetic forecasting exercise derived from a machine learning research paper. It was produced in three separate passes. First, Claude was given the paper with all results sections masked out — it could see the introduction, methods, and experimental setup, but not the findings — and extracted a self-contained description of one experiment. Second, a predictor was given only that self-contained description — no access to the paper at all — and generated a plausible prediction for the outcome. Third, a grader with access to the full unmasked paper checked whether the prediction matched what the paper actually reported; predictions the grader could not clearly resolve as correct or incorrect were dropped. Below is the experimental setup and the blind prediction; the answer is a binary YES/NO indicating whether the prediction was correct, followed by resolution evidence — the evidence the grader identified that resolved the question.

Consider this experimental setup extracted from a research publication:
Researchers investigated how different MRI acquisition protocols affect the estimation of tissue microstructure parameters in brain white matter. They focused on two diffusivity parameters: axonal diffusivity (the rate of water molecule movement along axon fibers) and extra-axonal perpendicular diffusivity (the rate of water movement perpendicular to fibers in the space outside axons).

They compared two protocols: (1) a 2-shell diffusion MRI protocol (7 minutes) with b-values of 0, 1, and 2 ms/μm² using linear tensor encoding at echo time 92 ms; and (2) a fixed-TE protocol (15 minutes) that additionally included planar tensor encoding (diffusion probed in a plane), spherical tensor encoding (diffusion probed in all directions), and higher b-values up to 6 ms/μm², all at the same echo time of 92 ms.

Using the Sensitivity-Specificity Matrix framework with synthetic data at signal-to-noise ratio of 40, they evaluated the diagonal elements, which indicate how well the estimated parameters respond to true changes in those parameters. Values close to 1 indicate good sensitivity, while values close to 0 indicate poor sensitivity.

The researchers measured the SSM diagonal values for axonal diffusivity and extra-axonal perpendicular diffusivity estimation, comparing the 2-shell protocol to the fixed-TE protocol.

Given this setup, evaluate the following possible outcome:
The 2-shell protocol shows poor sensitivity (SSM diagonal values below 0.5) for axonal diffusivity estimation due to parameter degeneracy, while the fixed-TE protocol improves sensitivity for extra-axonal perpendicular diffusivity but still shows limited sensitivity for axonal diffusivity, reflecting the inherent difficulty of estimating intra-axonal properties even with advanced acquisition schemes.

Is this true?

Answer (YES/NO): NO